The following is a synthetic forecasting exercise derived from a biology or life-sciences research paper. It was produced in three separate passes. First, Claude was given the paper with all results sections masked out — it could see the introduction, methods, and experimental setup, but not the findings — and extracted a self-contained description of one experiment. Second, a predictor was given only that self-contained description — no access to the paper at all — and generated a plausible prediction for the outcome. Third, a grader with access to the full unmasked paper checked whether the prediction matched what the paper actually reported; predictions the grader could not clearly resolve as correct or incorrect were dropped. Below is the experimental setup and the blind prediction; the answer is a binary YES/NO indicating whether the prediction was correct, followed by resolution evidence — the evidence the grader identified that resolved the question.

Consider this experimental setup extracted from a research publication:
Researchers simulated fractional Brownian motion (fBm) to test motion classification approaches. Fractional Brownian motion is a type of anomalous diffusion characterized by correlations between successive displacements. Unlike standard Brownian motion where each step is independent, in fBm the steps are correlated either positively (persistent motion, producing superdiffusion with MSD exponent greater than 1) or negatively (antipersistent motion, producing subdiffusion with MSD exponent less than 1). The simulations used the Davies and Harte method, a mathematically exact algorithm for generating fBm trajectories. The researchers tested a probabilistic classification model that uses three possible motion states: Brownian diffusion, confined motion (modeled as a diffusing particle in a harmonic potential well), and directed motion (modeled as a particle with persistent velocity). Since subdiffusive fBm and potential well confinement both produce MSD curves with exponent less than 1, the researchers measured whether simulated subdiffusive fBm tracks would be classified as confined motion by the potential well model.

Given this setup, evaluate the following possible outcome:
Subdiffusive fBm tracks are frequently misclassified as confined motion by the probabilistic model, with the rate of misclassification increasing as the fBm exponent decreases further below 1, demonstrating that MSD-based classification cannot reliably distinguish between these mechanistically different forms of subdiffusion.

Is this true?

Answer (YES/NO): NO